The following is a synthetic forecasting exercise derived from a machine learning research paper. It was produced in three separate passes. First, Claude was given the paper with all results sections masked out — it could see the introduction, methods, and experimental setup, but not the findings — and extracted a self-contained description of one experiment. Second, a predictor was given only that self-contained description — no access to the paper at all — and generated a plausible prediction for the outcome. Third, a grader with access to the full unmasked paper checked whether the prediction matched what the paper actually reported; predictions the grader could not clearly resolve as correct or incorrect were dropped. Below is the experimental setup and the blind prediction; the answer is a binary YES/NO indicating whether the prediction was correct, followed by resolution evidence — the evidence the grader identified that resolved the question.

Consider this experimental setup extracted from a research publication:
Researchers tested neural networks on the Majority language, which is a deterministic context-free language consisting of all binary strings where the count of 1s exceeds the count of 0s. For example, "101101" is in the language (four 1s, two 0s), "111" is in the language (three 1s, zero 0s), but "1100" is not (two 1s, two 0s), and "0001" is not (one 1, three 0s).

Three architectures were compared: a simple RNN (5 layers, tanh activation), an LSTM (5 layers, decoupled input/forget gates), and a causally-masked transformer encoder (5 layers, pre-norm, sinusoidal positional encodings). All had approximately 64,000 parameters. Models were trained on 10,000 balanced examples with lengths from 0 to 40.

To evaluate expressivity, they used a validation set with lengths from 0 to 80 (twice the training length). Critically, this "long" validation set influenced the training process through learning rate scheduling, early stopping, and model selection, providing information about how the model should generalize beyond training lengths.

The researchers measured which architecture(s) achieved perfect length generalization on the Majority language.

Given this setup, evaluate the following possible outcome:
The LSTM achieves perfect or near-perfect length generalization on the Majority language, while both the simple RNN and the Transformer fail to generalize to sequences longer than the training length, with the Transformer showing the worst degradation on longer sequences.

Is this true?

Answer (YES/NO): NO